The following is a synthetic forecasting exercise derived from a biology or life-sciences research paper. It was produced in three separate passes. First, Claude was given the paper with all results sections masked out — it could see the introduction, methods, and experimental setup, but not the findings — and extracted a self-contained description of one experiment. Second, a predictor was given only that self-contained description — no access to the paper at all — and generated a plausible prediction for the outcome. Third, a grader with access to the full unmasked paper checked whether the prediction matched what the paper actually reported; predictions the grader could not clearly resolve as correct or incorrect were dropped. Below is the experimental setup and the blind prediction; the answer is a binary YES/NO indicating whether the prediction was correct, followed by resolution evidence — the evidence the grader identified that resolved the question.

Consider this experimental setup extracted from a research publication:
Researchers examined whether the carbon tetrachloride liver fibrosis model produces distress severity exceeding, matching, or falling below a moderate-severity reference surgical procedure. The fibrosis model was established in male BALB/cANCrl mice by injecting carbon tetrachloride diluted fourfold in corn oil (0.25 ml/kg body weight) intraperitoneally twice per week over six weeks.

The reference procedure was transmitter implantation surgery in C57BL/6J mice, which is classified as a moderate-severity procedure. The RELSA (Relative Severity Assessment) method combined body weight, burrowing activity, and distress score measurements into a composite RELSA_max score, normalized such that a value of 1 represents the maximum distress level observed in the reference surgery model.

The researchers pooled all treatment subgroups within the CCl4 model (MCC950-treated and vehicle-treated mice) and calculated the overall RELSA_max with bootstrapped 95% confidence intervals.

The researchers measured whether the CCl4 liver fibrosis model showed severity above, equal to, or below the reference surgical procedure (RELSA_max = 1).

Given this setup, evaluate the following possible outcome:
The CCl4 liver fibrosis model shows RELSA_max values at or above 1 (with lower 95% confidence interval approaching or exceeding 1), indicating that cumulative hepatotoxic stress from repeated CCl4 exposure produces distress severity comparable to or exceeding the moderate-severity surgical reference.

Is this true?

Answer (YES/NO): NO